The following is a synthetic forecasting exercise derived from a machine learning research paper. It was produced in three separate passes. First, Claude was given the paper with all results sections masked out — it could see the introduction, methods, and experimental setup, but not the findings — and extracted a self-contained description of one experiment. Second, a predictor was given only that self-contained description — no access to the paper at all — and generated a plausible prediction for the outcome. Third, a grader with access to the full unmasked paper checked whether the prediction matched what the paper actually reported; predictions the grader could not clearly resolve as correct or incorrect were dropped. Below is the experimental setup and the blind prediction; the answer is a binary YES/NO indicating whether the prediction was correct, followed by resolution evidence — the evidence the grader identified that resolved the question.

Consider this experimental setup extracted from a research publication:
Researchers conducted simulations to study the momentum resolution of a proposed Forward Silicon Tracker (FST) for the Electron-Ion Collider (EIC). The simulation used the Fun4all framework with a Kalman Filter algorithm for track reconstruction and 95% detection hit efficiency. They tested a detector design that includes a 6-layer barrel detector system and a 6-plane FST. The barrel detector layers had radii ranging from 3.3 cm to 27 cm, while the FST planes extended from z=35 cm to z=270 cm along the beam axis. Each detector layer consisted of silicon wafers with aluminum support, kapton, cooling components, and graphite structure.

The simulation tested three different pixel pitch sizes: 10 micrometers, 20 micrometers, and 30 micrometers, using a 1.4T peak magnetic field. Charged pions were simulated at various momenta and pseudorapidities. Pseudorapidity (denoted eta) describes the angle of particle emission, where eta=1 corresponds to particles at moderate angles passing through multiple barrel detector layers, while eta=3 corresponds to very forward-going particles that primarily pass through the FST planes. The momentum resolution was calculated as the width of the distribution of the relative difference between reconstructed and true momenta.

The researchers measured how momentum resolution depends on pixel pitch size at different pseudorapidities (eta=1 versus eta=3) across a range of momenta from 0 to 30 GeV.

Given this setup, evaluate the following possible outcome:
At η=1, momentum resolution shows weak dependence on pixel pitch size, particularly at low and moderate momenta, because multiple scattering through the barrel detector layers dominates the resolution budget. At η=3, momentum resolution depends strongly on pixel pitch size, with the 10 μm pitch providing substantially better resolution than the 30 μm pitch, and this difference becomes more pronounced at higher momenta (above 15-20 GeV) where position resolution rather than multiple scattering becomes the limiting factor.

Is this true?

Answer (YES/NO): NO